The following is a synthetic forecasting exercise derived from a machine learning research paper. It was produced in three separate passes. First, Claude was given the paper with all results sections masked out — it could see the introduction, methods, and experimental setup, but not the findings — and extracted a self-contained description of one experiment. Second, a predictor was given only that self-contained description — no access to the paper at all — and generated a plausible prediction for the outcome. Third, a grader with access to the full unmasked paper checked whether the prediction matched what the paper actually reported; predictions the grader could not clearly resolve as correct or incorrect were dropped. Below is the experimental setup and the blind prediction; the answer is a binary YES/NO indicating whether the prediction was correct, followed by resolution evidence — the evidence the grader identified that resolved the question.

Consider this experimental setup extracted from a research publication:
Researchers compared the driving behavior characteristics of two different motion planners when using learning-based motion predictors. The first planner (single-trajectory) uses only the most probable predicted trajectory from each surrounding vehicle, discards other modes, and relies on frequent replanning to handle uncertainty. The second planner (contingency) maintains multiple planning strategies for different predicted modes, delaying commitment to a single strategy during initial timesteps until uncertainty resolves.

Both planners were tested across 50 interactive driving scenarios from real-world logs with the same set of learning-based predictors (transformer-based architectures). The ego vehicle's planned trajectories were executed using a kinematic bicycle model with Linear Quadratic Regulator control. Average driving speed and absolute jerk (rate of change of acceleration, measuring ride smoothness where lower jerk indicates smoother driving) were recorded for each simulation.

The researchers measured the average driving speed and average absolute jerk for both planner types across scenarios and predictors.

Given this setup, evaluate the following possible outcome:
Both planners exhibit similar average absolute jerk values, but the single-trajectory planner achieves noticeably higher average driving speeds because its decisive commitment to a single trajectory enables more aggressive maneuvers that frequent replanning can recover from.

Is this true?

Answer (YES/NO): NO